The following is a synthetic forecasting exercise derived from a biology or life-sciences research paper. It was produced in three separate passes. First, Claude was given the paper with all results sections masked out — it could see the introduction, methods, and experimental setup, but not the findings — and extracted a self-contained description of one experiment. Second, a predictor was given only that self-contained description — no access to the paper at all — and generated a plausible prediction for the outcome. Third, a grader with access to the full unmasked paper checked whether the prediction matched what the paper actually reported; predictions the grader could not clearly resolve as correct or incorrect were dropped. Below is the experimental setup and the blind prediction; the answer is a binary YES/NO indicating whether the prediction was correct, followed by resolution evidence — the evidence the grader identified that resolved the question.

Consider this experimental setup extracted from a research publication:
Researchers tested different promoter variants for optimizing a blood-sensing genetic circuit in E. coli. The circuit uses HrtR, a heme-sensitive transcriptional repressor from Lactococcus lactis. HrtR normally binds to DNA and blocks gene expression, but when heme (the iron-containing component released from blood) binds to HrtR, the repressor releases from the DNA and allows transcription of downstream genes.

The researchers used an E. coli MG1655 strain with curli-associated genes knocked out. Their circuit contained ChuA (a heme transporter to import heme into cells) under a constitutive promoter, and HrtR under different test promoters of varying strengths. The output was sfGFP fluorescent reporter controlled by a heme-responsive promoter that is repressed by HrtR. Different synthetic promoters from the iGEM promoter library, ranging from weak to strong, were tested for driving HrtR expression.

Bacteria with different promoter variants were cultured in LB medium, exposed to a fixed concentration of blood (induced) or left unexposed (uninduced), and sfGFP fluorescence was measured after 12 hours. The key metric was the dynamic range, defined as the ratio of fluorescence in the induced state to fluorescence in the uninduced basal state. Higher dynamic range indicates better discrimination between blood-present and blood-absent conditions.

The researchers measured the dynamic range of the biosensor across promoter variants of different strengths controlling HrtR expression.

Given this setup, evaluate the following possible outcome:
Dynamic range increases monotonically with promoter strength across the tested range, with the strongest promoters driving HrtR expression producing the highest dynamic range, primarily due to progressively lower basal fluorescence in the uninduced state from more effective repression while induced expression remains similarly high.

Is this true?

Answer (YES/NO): NO